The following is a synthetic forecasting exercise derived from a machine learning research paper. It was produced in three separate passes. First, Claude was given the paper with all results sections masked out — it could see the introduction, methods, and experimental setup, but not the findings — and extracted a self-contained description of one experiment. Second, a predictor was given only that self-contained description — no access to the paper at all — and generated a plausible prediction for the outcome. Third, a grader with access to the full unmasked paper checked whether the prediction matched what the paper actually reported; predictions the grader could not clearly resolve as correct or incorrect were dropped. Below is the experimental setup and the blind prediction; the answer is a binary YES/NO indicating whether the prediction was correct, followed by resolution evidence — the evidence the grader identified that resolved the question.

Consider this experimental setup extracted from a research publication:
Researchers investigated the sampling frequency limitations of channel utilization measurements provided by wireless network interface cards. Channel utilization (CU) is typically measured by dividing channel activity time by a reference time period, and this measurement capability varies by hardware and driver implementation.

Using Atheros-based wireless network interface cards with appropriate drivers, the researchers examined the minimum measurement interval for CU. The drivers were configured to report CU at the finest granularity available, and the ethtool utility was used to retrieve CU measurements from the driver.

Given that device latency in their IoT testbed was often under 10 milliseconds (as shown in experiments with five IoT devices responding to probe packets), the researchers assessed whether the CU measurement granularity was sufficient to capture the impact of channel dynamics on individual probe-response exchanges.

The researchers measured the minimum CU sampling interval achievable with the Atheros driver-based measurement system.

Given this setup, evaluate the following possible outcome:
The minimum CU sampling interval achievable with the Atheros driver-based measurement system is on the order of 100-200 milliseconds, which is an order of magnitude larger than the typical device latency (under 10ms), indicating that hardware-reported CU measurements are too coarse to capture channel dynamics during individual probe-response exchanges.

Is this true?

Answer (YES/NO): NO